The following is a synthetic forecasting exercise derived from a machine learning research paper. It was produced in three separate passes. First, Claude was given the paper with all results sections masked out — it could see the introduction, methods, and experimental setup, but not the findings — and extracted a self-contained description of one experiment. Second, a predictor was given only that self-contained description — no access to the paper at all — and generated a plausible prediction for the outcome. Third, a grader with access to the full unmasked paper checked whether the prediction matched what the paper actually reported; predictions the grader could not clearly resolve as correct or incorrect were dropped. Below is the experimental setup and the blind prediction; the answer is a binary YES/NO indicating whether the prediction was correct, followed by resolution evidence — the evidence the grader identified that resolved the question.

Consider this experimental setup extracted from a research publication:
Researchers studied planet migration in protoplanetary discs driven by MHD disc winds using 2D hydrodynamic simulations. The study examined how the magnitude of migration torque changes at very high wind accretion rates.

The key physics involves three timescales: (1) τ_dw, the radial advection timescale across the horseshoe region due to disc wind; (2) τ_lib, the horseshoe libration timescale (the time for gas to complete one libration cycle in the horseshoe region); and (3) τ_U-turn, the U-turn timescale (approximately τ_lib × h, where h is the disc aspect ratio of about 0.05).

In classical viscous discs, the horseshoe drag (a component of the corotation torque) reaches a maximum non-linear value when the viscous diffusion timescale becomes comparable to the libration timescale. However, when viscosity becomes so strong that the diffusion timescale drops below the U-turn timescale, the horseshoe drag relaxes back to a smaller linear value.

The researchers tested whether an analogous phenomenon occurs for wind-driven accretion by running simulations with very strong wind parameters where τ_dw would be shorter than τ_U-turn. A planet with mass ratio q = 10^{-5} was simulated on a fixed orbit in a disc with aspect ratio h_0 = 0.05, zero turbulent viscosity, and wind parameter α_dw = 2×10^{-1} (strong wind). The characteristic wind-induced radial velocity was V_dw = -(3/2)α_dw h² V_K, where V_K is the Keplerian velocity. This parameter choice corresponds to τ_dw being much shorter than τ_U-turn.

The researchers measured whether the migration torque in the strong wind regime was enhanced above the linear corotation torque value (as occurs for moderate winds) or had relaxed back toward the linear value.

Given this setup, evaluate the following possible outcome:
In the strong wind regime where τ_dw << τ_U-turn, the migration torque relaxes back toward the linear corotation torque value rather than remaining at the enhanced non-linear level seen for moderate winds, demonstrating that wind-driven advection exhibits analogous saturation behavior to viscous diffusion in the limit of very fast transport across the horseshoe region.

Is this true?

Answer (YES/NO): YES